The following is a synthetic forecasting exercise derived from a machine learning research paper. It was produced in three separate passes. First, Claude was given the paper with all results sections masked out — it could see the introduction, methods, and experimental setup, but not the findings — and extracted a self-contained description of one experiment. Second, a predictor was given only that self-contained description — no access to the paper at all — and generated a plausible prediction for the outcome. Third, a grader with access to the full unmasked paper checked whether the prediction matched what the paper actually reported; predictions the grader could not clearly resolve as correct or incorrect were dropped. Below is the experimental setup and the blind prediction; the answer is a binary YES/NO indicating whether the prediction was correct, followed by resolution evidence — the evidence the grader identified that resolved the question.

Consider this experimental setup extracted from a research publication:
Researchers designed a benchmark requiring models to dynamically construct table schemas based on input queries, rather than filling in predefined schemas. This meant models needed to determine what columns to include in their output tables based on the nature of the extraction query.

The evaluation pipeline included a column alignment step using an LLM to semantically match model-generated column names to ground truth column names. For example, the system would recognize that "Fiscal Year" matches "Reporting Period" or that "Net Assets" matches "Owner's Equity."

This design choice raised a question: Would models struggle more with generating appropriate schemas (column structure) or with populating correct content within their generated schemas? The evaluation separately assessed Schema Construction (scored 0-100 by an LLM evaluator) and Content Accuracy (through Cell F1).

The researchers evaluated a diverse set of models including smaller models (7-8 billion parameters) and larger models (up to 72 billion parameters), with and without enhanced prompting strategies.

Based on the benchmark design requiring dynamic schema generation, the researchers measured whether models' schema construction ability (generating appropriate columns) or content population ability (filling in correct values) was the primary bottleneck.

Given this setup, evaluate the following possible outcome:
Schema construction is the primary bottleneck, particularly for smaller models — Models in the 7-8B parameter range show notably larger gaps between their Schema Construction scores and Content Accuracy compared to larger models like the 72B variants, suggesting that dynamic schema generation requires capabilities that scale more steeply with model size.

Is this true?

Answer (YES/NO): NO